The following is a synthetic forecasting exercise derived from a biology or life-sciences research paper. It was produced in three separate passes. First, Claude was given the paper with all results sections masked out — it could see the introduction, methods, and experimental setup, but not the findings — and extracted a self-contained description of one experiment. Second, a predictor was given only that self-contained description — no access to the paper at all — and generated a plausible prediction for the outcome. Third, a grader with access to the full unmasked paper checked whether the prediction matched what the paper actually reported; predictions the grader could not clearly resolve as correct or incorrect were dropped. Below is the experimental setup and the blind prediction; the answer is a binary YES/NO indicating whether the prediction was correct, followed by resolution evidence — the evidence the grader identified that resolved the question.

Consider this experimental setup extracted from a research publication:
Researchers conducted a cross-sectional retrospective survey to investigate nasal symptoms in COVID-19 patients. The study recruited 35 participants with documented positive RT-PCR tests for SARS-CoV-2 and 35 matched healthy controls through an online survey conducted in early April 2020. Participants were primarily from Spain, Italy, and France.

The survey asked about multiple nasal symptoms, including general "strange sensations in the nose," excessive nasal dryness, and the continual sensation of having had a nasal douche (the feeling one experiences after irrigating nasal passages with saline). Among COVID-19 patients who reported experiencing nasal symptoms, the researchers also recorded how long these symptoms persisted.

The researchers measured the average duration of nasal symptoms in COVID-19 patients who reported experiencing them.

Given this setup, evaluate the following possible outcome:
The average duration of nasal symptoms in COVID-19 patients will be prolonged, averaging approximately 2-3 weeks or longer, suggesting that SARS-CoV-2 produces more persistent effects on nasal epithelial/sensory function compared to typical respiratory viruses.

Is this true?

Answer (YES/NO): NO